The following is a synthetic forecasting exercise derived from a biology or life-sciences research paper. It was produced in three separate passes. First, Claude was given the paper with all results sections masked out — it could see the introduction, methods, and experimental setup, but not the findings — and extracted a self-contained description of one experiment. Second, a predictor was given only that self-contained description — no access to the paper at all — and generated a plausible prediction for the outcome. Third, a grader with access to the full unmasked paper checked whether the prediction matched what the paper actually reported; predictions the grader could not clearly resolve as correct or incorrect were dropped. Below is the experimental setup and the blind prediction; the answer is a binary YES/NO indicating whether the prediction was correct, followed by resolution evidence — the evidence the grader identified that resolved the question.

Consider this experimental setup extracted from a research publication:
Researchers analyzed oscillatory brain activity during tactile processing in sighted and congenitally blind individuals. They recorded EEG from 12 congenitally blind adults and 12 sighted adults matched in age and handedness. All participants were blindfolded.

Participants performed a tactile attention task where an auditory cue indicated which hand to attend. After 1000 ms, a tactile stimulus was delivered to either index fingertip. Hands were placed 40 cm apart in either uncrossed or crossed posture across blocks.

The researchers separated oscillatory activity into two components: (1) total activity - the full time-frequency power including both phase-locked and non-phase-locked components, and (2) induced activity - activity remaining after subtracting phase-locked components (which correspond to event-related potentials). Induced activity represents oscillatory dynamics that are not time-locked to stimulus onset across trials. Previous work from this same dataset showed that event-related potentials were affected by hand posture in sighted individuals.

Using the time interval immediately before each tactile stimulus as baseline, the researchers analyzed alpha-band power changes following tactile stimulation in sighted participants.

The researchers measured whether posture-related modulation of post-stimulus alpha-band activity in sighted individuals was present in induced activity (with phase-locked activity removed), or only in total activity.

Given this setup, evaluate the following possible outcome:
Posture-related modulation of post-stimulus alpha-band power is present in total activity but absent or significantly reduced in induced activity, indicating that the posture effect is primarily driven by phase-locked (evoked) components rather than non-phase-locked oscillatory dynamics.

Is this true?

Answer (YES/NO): NO